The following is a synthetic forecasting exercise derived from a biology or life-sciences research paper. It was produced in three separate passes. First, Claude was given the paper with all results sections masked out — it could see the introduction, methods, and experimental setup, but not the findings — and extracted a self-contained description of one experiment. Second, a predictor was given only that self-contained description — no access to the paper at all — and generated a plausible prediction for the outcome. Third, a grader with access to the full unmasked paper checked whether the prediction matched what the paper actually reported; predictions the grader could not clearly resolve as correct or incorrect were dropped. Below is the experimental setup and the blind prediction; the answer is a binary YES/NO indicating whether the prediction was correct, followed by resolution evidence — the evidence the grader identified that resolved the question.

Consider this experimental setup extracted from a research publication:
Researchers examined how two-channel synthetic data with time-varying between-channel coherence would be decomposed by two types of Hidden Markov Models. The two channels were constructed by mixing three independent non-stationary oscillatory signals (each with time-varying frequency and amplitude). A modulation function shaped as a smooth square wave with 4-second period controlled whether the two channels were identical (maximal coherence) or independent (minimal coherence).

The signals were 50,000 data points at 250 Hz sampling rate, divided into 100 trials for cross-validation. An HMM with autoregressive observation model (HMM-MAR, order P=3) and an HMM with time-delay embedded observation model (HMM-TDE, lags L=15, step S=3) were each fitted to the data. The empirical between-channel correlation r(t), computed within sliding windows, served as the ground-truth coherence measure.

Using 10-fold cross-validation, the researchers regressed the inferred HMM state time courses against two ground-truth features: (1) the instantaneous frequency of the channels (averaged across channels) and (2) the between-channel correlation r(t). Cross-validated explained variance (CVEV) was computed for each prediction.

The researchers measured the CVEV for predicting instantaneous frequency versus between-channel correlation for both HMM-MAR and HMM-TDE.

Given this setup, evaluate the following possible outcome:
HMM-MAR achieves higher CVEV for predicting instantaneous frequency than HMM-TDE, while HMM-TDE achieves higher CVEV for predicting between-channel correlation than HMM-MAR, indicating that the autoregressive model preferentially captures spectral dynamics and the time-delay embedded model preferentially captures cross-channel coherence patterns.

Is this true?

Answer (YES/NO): YES